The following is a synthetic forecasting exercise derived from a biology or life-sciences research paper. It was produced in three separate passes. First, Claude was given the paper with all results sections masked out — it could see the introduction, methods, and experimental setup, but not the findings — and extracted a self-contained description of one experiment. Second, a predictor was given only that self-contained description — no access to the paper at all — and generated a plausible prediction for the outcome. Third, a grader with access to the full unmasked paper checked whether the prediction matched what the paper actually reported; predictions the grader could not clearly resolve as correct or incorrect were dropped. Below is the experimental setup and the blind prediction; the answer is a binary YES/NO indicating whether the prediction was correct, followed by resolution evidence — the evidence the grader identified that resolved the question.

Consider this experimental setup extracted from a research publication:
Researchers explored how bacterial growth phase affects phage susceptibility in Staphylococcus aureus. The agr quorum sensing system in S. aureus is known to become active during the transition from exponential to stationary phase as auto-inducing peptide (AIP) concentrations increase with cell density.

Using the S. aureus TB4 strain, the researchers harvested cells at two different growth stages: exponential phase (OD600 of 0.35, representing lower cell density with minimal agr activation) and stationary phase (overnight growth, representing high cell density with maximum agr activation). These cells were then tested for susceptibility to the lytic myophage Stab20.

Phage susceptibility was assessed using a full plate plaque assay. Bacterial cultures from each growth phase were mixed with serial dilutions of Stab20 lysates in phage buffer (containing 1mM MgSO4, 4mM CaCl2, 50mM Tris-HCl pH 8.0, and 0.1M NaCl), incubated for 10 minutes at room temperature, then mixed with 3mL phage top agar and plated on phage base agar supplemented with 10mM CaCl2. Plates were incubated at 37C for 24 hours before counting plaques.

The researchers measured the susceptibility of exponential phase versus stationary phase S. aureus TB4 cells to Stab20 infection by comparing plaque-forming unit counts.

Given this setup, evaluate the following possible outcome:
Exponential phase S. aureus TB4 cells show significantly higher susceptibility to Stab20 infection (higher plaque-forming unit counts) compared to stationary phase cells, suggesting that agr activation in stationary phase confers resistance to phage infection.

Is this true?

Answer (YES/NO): NO